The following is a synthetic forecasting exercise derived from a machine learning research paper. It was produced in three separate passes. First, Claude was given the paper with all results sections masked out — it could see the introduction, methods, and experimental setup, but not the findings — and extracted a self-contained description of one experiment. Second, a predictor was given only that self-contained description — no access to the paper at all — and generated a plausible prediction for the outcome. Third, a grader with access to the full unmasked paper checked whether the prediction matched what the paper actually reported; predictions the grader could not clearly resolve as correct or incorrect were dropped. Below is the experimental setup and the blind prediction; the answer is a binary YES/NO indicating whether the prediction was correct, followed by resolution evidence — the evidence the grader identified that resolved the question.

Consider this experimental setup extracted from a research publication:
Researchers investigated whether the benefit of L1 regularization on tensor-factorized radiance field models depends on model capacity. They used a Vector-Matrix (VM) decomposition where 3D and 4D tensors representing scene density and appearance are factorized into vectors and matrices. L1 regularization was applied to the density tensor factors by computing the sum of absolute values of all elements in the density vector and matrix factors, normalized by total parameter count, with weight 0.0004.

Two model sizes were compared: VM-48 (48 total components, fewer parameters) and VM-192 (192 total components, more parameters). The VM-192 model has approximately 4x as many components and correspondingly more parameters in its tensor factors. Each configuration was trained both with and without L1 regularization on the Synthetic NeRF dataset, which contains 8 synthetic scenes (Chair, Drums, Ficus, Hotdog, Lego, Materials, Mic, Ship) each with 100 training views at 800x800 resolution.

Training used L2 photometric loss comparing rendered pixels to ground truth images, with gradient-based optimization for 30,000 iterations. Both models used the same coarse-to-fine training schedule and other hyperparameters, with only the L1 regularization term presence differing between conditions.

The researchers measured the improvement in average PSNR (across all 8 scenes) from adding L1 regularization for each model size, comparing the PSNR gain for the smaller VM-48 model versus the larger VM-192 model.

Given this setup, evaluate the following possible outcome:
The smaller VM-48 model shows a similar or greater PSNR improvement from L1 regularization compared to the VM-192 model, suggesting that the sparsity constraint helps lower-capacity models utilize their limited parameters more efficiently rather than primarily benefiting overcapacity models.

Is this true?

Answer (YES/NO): YES